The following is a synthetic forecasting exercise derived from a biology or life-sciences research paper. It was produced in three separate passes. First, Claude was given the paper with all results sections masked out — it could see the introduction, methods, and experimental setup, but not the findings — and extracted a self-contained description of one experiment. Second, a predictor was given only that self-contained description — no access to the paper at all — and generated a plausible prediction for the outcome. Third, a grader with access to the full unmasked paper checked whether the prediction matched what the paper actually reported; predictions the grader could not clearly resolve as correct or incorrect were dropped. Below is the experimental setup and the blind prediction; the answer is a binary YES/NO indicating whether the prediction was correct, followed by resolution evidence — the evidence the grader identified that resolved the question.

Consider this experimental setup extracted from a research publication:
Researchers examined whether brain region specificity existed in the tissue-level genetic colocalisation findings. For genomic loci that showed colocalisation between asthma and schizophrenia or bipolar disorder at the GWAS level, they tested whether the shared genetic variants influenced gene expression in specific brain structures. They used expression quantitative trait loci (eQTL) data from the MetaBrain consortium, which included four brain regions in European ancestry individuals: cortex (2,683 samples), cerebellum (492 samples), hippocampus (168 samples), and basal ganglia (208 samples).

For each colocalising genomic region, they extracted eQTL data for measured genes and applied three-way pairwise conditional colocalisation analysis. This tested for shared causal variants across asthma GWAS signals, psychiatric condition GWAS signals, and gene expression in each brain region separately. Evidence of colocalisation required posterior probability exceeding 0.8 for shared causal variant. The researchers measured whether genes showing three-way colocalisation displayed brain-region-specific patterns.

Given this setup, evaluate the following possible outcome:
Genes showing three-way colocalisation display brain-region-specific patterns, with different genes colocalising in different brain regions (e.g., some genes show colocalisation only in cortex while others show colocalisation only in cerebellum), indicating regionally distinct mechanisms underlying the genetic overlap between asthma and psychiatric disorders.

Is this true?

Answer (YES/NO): YES